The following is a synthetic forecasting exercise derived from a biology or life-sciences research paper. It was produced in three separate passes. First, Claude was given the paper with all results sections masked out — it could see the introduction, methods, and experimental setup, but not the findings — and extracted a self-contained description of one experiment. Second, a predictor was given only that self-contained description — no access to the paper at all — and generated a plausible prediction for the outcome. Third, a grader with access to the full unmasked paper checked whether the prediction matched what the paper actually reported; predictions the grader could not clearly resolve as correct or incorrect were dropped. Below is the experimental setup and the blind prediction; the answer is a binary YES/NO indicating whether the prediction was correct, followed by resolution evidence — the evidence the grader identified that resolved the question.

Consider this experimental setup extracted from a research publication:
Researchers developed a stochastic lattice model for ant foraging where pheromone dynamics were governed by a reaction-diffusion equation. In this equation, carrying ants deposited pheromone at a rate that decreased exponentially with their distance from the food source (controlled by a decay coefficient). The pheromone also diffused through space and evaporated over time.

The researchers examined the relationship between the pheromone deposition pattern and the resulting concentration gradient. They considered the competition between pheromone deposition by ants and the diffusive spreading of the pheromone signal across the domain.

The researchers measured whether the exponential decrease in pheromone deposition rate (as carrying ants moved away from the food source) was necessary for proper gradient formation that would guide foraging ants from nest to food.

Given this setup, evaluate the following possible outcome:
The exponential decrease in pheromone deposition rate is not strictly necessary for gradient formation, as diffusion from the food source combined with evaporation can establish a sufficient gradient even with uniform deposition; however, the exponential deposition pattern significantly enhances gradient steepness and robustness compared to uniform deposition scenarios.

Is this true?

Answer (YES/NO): NO